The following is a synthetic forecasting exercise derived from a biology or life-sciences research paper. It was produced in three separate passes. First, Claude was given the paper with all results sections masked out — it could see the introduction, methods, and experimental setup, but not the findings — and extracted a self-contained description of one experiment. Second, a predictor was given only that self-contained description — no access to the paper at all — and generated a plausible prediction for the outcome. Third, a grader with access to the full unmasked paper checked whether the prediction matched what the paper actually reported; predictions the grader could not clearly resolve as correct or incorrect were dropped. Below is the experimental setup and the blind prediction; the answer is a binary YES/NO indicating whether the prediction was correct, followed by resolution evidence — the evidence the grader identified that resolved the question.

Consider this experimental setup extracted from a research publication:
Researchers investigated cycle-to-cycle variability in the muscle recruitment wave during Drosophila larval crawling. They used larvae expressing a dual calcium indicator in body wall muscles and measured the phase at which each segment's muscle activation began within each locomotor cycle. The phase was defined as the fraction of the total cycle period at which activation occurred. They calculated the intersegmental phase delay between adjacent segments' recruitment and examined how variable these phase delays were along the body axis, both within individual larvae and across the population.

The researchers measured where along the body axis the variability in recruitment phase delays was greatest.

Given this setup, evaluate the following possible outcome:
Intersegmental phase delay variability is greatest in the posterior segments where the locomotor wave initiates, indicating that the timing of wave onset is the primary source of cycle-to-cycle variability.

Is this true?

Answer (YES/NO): NO